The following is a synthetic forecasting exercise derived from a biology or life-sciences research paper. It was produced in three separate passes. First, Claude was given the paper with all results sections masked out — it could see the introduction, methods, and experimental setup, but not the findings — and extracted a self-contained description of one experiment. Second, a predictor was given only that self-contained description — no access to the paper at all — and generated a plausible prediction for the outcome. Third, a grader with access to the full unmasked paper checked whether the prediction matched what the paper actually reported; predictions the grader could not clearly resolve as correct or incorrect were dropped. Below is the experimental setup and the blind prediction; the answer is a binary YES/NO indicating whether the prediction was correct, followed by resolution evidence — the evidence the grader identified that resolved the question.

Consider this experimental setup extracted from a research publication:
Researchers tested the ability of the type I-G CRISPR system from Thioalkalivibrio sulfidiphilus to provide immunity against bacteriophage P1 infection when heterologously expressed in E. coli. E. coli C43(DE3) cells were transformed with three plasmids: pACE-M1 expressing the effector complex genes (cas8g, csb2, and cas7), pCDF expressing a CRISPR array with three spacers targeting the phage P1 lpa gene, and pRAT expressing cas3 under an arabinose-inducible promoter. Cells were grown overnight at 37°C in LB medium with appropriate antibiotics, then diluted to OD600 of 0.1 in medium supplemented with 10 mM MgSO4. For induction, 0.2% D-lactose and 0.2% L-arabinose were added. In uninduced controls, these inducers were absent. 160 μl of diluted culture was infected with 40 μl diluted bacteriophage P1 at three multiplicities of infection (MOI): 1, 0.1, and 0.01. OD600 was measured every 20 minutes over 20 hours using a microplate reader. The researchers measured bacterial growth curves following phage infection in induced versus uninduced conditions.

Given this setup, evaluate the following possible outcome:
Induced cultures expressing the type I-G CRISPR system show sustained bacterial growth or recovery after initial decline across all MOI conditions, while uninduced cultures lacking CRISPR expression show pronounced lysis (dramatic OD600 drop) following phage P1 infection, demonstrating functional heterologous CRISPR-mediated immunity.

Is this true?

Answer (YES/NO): NO